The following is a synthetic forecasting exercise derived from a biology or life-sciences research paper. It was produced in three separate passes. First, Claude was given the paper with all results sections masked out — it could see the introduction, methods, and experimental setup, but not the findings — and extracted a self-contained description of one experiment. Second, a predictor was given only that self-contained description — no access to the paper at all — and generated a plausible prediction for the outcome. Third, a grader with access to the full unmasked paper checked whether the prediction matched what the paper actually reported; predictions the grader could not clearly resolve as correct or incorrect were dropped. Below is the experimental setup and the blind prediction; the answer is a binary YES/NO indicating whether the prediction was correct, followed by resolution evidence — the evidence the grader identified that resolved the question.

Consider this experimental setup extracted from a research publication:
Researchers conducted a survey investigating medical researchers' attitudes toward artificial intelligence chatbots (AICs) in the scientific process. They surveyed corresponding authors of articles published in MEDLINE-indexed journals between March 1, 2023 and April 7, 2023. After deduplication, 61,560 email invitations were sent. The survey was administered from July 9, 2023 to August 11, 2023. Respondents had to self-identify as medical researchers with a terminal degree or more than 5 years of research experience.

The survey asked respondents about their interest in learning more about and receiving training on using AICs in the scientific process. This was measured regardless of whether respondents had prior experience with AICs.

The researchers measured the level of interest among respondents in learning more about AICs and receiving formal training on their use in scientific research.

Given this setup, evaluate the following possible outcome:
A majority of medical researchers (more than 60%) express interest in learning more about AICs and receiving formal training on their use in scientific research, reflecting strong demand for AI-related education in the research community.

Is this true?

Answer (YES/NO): YES